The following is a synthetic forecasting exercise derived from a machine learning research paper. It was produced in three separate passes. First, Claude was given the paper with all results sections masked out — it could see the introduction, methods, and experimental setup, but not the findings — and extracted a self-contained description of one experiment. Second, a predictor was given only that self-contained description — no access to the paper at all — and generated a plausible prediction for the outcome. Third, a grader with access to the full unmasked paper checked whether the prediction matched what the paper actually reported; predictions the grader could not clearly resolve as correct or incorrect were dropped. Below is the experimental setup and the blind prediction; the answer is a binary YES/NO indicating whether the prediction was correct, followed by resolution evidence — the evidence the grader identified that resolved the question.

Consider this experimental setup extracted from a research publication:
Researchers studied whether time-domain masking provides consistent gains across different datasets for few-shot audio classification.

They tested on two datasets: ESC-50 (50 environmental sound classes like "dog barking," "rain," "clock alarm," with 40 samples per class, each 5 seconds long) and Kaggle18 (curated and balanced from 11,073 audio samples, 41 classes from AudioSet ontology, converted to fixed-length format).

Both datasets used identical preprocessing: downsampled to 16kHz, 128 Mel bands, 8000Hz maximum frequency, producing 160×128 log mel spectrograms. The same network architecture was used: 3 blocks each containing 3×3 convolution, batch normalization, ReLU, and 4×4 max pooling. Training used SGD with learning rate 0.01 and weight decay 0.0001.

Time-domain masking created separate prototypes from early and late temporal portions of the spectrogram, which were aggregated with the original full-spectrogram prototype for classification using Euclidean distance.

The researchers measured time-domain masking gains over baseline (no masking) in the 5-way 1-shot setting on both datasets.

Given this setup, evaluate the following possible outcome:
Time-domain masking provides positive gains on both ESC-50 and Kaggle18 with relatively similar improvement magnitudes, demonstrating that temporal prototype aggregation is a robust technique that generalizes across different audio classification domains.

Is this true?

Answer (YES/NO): NO